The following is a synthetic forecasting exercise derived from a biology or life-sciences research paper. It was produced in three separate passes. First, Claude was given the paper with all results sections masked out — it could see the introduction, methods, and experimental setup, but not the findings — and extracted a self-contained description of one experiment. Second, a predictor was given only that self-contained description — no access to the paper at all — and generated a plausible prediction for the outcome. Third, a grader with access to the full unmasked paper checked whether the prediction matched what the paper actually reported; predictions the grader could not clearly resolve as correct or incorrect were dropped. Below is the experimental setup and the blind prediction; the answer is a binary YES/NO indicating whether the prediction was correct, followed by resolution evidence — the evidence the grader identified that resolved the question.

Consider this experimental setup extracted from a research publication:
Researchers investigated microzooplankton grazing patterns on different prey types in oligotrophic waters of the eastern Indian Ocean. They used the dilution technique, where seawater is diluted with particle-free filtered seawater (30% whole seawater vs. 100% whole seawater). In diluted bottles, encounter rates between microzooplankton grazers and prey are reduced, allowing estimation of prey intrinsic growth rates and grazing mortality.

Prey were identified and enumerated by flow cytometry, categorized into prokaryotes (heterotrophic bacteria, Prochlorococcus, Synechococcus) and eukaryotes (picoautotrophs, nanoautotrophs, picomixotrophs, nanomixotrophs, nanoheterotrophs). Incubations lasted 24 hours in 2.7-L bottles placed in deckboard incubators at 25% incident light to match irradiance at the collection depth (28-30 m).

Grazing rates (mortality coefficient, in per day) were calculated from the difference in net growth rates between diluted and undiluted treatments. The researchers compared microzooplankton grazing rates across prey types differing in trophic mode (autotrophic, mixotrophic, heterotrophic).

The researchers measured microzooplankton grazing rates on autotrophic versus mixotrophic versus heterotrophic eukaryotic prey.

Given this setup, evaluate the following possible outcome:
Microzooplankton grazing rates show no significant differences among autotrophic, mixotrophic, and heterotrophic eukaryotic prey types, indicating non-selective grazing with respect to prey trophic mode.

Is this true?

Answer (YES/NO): NO